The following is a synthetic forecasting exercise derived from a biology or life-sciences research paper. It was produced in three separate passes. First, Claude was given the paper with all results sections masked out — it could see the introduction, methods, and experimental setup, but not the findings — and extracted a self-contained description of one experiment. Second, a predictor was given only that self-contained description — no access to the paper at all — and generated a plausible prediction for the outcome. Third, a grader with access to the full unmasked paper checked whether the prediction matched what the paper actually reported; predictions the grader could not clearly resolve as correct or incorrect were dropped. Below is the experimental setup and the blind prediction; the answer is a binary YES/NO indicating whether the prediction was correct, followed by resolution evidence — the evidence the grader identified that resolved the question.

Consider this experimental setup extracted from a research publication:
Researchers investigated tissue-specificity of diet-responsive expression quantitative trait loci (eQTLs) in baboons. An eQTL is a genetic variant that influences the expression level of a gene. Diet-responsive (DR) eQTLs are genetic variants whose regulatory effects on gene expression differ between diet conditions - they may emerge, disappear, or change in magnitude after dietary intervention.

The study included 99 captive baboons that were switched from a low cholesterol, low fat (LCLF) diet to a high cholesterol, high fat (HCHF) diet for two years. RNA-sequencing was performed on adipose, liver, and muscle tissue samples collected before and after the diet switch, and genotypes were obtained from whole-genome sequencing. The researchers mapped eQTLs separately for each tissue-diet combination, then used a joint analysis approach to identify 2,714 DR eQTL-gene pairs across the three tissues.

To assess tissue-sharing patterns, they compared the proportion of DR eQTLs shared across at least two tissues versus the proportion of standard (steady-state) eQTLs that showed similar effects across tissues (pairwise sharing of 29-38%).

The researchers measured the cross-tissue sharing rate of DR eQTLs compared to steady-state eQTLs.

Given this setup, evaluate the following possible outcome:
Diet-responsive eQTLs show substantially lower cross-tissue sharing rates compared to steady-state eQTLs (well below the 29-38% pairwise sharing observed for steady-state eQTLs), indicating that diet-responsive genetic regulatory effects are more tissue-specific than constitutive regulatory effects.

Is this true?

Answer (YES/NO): YES